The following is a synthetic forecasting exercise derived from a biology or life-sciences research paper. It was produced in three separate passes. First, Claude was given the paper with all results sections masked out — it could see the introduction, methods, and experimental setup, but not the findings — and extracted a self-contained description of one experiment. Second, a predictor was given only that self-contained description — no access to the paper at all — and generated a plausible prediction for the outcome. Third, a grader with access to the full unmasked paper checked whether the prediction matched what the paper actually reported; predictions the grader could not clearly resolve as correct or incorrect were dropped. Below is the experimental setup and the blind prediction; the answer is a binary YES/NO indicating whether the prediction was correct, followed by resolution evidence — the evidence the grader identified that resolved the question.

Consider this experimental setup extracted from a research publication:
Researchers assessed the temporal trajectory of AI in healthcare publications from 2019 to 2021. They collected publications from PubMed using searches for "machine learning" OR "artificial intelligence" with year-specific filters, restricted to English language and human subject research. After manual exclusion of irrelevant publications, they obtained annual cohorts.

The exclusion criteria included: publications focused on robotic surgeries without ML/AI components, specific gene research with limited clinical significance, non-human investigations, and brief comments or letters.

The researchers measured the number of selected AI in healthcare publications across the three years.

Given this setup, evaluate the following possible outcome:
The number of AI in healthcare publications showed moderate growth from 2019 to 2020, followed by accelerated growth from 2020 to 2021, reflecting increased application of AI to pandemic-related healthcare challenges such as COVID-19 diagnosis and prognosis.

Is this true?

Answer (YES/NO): NO